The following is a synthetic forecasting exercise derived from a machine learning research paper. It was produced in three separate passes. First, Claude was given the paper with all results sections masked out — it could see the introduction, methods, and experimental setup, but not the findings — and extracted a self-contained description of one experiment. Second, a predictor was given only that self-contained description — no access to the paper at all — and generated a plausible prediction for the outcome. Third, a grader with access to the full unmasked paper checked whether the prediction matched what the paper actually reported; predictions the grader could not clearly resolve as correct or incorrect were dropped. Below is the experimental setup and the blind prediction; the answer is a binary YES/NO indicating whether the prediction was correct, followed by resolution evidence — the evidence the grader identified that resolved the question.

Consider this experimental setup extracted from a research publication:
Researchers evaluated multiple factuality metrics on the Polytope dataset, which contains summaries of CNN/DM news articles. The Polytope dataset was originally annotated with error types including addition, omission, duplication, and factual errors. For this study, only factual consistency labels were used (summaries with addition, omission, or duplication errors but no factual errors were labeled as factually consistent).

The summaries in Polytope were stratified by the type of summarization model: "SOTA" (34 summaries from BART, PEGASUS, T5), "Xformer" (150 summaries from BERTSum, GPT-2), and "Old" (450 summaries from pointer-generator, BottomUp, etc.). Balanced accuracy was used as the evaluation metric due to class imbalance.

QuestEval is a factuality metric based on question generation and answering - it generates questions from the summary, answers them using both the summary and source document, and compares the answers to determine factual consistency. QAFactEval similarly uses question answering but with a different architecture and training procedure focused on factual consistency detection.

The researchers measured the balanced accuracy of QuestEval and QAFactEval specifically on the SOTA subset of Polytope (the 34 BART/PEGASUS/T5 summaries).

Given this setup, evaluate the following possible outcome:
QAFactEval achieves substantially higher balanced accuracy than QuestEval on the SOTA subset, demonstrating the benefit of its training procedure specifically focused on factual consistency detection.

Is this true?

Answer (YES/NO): NO